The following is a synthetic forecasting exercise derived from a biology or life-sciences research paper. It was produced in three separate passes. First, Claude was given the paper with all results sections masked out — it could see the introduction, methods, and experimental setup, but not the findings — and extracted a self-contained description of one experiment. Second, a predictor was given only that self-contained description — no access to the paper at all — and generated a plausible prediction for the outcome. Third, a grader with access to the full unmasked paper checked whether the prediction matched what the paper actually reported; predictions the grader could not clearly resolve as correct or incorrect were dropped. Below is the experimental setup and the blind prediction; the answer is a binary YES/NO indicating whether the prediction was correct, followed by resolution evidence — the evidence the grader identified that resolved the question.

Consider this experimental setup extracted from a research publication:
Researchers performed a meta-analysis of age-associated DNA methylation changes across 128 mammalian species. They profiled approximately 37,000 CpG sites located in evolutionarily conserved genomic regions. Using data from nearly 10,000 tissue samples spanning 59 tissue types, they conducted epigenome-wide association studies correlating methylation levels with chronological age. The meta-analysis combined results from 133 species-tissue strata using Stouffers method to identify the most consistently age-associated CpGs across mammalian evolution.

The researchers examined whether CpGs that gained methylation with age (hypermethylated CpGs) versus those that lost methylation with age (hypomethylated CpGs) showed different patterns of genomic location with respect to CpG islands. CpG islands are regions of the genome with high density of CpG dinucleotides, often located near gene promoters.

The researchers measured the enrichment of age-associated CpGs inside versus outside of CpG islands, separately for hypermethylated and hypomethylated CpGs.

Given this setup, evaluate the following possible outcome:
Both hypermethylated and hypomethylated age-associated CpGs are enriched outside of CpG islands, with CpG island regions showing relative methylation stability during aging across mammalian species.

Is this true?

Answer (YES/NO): NO